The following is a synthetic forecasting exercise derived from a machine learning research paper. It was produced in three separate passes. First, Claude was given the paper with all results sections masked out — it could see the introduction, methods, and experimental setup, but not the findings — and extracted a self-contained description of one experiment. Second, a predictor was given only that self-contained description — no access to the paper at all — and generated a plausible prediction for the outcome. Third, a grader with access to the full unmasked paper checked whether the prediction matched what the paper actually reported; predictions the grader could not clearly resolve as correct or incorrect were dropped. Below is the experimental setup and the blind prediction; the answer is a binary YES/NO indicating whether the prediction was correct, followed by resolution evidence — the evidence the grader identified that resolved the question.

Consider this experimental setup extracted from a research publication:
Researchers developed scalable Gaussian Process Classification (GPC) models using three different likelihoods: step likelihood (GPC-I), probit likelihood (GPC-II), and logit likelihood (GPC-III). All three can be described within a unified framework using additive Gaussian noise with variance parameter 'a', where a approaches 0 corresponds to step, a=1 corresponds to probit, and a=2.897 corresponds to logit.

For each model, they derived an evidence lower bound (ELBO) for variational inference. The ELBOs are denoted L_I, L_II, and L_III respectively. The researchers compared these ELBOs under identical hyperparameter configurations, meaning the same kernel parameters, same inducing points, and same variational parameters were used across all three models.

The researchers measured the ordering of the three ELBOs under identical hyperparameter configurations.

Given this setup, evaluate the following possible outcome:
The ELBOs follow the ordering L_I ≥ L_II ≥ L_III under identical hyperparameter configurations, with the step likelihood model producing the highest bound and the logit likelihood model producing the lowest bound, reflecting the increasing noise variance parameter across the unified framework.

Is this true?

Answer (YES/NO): YES